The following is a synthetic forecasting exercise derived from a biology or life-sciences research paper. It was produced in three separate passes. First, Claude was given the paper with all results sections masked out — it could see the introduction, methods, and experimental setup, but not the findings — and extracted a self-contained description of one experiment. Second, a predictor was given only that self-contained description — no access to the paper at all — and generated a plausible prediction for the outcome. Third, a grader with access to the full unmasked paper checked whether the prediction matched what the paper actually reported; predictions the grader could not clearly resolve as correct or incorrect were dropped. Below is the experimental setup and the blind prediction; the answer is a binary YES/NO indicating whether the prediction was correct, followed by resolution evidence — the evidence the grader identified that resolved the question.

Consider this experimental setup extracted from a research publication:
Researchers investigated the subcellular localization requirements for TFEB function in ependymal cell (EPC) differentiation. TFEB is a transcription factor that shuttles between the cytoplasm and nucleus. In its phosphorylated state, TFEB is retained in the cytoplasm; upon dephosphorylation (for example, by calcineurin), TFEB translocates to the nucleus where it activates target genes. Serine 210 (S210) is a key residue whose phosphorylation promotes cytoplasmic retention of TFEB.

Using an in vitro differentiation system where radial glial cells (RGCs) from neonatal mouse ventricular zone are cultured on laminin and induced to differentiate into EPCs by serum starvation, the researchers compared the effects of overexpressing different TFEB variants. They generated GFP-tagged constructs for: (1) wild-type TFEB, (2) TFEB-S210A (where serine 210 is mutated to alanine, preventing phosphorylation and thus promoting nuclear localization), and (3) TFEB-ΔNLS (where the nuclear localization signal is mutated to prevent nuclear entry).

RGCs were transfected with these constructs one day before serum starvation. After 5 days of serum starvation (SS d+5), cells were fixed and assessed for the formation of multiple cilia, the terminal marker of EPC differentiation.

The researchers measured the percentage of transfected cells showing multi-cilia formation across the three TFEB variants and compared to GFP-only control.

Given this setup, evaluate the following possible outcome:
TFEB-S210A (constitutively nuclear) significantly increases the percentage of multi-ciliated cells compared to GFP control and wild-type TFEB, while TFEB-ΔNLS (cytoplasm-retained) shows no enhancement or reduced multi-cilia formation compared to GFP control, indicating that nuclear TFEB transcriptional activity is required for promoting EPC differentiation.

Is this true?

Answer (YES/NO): NO